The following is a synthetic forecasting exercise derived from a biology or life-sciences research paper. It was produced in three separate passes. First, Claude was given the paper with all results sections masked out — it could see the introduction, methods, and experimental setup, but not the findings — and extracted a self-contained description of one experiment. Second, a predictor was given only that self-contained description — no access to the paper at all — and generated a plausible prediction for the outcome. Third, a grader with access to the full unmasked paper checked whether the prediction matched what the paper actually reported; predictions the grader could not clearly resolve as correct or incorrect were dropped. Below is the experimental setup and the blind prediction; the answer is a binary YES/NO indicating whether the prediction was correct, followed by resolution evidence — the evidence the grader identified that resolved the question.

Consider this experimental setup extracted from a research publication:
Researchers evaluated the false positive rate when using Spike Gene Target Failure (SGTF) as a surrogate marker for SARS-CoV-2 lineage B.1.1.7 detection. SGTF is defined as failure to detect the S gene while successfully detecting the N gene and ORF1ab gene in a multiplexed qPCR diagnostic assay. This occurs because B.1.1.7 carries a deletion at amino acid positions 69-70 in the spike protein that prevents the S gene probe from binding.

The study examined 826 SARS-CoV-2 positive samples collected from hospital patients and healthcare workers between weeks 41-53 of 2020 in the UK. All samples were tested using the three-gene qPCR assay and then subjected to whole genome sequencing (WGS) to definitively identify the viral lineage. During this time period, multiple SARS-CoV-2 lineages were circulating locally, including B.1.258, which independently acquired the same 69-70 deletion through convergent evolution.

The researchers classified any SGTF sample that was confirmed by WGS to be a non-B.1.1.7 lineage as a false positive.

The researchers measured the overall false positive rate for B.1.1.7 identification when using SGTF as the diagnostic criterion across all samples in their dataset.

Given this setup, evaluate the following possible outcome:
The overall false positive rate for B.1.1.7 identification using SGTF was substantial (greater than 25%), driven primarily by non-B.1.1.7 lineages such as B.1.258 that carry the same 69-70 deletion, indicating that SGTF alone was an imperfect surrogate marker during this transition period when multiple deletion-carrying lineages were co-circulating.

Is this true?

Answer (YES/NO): NO